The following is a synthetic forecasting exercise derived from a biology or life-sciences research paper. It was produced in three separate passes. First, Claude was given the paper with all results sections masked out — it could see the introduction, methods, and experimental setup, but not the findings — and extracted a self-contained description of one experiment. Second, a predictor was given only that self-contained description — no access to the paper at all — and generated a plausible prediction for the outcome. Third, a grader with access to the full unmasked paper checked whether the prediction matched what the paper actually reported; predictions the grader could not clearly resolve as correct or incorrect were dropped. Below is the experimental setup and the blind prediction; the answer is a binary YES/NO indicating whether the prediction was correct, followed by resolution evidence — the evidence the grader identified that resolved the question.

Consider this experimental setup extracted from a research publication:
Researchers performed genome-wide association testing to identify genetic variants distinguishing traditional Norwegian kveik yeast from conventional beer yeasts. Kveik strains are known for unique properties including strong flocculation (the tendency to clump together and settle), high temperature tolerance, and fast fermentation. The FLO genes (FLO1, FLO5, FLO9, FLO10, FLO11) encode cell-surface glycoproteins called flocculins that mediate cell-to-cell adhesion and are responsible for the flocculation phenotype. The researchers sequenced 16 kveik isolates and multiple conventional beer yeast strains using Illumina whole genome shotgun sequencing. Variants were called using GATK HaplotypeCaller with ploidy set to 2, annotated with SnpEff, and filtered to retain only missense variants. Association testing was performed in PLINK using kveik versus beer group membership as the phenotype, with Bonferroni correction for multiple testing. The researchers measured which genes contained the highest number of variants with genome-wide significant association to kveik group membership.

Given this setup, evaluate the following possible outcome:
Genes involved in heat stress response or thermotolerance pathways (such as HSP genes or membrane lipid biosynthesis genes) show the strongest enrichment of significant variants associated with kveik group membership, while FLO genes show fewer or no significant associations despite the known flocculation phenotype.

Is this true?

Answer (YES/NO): NO